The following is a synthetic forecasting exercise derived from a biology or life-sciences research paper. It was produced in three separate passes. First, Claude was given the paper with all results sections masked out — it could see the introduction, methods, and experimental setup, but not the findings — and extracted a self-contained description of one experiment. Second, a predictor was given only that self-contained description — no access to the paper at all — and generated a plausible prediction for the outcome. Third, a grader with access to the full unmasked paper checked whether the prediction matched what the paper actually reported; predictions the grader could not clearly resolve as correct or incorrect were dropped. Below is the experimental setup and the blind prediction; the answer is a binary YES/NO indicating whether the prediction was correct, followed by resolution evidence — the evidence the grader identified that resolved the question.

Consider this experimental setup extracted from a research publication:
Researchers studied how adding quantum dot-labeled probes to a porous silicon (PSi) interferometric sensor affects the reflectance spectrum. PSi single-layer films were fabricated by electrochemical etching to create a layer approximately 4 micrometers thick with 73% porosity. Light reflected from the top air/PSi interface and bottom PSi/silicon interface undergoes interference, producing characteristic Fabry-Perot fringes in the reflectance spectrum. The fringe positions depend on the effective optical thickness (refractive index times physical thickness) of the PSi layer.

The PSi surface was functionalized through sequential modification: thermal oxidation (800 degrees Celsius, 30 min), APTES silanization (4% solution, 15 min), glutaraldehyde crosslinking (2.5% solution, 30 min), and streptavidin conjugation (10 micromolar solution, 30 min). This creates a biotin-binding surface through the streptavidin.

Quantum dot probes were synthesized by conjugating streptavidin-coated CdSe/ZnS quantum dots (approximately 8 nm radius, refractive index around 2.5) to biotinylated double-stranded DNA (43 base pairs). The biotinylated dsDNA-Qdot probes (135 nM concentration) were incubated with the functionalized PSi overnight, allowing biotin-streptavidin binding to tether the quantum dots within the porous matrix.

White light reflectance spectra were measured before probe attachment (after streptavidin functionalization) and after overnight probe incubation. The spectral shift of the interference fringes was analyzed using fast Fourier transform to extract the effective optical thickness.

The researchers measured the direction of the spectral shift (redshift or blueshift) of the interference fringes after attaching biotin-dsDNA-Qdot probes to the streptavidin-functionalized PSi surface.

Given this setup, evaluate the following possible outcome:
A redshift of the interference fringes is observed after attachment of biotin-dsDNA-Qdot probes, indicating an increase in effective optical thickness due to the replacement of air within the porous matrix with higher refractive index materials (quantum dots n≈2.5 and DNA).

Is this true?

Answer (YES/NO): YES